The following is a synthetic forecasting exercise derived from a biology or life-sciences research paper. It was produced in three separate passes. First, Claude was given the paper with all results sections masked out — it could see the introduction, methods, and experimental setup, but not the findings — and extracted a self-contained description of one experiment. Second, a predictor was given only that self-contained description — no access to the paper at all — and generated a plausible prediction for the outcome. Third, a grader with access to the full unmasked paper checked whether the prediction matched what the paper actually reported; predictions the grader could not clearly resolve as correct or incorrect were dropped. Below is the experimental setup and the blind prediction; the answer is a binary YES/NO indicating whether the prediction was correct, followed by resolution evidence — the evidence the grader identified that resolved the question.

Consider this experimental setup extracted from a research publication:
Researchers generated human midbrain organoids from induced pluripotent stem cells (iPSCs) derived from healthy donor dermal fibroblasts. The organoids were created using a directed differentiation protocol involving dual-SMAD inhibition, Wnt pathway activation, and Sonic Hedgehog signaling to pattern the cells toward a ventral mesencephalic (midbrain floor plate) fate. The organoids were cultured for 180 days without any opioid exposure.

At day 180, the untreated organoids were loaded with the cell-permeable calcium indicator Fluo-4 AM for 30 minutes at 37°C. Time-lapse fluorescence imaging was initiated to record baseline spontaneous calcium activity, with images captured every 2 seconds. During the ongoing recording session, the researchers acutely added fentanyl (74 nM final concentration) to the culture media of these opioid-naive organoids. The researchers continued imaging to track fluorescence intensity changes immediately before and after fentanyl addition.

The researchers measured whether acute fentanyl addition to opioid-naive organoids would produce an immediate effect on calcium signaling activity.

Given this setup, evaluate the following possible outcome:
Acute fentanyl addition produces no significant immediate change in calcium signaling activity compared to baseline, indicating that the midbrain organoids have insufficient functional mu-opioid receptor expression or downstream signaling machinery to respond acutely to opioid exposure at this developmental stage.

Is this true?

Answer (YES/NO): NO